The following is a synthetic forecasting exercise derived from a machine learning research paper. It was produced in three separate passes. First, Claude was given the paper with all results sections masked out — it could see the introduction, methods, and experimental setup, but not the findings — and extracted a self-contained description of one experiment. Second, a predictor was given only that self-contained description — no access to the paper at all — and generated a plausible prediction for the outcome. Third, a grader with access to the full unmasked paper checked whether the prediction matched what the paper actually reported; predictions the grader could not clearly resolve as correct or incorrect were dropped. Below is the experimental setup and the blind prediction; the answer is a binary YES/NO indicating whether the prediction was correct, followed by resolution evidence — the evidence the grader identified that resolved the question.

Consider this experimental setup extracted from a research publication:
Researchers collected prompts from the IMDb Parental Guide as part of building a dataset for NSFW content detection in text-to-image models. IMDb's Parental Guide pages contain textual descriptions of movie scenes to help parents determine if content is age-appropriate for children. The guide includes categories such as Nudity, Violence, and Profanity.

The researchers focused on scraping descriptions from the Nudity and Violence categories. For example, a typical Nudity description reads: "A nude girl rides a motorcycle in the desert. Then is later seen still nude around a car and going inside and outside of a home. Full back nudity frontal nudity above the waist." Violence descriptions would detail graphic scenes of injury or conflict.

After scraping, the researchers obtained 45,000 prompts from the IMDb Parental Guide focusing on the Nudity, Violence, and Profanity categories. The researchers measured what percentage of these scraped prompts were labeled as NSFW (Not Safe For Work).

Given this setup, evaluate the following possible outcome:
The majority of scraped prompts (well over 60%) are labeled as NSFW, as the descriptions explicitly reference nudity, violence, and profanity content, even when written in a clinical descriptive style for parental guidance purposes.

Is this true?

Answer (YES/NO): YES